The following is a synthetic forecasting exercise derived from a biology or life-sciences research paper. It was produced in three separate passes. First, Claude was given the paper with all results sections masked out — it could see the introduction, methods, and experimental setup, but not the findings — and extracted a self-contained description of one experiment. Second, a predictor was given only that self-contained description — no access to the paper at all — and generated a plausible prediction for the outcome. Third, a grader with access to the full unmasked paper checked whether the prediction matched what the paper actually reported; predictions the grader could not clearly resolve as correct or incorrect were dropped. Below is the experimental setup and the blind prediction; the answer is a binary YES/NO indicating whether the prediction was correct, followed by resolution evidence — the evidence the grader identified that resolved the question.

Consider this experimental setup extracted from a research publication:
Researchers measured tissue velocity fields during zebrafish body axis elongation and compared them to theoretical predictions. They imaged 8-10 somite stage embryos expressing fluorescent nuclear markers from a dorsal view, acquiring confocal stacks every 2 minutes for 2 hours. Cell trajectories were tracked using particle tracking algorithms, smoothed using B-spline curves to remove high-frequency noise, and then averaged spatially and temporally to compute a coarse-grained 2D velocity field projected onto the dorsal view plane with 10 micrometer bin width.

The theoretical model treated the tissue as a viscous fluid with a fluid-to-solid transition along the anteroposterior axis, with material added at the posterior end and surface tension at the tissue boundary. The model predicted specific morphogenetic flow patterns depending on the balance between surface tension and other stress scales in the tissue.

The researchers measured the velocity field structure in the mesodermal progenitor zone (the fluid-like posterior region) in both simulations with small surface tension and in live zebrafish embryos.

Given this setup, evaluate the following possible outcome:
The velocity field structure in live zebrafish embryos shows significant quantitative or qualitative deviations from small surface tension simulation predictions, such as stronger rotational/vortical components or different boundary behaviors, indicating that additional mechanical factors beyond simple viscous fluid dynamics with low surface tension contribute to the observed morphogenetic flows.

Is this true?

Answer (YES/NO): NO